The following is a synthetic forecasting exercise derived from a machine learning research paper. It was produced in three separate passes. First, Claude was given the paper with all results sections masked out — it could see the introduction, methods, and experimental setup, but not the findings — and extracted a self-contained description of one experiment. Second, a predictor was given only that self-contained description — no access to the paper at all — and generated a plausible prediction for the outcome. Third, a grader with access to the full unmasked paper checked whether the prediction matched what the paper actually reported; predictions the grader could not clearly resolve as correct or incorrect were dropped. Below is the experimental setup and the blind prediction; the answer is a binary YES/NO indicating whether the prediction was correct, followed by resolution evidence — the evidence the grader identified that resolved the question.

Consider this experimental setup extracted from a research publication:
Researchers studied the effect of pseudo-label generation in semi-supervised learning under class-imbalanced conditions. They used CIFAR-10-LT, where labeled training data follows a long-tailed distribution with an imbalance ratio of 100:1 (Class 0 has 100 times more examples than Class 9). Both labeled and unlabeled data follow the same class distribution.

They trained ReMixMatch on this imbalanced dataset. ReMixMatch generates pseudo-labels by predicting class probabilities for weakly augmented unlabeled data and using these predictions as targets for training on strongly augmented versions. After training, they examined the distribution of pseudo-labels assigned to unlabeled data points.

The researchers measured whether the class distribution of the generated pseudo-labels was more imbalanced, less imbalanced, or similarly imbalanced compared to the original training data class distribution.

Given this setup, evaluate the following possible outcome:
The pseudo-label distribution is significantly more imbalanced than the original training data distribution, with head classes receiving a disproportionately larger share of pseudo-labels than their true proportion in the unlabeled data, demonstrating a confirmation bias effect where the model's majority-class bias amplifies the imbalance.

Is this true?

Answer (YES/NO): YES